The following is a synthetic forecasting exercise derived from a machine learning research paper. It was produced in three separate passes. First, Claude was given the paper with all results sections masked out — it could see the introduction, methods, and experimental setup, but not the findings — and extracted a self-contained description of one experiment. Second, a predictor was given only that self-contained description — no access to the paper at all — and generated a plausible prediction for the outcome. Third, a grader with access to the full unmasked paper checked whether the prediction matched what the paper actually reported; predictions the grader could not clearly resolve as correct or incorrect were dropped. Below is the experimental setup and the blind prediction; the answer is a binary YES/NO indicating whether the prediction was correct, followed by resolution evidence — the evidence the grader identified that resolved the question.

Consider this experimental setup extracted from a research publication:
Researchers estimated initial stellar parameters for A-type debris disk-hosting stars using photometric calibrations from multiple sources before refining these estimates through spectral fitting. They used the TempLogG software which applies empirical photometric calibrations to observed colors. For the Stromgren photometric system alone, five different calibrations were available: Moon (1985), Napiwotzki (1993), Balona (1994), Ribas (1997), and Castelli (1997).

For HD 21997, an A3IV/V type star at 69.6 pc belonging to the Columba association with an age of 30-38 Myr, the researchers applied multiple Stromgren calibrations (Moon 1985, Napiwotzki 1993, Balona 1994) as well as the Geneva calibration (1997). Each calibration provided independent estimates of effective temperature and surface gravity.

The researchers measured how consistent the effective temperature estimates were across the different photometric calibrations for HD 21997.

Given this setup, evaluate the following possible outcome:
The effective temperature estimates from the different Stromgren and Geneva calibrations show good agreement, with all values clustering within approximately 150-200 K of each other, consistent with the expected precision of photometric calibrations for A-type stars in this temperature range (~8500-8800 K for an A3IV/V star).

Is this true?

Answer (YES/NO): YES